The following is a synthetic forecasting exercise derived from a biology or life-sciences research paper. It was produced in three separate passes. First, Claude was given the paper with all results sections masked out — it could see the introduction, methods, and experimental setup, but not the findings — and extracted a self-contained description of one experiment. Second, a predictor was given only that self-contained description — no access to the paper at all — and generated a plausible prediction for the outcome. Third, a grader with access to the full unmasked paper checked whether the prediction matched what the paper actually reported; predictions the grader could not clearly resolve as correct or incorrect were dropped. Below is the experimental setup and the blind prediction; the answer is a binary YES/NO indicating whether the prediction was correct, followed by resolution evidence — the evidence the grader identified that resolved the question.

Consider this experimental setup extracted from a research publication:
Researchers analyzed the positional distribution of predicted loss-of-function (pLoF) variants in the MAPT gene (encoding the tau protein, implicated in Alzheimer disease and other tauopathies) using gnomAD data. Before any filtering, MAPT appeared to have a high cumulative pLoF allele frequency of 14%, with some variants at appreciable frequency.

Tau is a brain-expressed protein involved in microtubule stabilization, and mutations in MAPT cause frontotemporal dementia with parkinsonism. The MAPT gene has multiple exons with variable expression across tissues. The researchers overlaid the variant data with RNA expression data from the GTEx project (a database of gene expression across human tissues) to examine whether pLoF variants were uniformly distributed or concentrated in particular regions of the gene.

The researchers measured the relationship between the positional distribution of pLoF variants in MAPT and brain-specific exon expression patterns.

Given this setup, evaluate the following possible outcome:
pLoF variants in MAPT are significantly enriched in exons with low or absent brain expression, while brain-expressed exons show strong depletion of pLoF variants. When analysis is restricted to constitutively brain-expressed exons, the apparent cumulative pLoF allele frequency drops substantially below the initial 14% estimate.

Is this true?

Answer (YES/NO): YES